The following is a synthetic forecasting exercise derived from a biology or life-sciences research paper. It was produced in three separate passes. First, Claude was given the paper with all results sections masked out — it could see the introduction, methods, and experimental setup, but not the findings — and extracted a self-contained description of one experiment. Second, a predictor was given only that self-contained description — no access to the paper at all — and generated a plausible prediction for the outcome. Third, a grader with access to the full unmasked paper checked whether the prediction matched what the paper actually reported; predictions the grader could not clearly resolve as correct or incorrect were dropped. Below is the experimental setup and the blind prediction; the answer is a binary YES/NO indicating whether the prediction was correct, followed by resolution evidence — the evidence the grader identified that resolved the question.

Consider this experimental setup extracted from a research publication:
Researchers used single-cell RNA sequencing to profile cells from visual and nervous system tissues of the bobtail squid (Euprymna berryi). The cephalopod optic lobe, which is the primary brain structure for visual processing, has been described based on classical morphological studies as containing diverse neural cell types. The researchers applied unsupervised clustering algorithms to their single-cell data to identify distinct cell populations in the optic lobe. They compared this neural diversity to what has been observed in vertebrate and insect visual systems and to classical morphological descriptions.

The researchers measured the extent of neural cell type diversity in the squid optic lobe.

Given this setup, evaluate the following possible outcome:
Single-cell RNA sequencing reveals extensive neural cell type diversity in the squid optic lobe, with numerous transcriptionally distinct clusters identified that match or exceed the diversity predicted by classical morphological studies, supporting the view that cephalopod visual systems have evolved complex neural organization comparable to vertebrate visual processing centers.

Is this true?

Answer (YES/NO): NO